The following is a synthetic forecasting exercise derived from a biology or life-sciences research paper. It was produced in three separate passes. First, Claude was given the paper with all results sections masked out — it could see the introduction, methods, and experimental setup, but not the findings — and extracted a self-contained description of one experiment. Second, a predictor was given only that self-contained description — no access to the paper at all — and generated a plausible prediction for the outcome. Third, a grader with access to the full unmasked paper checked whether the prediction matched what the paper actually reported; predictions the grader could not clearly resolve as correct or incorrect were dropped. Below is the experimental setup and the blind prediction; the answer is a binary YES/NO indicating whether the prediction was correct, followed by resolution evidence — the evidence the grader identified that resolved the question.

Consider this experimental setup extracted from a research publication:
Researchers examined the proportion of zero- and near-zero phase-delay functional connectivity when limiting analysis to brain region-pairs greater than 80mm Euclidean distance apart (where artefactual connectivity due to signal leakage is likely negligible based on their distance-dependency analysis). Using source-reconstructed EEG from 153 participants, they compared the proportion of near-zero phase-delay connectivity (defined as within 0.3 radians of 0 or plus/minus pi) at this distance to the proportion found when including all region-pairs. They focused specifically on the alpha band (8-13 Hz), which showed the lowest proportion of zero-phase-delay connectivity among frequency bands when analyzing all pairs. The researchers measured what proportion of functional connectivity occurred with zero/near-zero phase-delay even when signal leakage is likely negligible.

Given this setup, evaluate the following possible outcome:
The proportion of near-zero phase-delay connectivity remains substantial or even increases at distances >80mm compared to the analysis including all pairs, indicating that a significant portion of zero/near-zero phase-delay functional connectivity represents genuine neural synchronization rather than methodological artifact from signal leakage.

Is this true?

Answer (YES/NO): YES